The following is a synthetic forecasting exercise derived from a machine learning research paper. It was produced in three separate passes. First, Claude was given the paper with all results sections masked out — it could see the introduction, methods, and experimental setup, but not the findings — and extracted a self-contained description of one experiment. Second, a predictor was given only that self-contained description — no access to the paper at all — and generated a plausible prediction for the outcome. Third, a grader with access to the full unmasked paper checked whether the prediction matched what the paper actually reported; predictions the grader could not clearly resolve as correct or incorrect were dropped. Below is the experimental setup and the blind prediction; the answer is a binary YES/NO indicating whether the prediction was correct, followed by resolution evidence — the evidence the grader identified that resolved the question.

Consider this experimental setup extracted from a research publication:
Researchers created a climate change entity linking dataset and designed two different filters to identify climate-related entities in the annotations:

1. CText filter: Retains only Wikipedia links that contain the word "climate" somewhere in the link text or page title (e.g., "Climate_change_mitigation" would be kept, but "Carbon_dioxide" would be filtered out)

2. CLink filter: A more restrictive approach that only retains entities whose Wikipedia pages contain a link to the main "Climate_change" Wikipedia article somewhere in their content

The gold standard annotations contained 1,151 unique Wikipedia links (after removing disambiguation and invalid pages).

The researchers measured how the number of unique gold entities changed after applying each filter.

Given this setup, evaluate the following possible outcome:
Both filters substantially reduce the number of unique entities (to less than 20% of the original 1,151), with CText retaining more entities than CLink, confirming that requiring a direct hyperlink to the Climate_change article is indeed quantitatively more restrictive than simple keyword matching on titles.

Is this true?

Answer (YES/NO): NO